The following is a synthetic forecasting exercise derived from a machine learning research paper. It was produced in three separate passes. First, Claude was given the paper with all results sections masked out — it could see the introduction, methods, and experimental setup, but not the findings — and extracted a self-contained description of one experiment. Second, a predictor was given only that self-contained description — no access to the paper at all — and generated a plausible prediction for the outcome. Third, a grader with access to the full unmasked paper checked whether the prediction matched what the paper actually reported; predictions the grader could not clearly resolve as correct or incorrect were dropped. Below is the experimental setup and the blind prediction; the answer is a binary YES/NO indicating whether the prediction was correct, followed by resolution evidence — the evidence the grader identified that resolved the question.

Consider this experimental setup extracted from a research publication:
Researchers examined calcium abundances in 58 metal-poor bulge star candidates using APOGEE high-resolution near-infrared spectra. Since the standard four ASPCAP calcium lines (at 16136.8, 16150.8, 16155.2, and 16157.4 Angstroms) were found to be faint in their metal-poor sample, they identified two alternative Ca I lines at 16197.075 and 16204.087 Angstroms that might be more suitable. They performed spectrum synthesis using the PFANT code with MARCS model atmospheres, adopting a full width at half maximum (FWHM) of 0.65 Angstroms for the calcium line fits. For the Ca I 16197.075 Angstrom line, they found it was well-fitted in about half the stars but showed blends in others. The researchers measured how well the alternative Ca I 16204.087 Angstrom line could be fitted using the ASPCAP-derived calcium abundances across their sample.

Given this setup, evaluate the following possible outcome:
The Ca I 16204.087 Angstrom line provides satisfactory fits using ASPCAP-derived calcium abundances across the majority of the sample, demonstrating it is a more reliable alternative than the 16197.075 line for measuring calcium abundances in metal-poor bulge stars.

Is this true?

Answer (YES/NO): YES